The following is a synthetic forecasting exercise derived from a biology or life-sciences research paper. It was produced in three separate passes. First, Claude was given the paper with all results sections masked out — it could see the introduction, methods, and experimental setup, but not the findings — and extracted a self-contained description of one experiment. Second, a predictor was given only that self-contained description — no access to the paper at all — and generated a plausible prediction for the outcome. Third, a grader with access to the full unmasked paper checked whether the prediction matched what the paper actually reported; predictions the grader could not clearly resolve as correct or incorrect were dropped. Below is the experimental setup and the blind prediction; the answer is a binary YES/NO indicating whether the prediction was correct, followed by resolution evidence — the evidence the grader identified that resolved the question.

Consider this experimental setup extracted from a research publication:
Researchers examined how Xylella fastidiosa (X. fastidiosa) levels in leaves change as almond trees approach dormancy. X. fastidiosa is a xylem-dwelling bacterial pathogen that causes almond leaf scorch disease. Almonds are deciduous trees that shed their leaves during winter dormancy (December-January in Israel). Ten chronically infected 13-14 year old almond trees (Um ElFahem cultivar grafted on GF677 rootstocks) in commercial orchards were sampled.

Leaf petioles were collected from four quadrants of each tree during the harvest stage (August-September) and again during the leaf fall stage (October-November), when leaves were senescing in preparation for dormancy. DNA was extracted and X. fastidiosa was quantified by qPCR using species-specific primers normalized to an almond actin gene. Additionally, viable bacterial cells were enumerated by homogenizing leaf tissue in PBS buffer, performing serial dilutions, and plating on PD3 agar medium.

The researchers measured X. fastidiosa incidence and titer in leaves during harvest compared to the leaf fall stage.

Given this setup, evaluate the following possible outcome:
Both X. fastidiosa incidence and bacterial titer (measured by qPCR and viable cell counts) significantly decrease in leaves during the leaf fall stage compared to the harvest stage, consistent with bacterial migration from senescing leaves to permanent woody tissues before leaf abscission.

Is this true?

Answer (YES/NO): NO